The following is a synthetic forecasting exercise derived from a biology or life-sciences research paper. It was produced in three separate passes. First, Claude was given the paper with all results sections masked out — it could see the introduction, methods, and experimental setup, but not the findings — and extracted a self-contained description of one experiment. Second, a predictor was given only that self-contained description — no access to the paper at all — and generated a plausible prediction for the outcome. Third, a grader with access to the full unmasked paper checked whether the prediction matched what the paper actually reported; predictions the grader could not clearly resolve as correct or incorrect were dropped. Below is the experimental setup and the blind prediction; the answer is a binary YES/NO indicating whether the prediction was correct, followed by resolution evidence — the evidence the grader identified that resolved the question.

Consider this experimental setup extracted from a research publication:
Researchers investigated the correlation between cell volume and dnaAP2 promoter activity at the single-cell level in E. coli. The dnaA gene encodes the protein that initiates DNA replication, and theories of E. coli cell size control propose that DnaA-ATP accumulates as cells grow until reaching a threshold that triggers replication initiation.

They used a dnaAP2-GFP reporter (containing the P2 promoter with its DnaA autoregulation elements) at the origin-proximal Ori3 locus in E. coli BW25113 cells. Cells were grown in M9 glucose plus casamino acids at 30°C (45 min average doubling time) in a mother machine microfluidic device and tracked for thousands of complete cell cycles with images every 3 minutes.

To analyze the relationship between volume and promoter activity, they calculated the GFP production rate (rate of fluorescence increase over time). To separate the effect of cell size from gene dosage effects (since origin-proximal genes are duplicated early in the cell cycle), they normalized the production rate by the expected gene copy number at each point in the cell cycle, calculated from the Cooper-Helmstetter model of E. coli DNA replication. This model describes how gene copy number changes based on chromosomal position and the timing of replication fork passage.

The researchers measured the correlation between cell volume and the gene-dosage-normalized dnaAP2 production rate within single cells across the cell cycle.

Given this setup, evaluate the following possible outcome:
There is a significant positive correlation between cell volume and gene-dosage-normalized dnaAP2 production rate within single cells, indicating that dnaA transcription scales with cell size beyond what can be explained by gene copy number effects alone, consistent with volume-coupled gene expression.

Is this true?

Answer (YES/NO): NO